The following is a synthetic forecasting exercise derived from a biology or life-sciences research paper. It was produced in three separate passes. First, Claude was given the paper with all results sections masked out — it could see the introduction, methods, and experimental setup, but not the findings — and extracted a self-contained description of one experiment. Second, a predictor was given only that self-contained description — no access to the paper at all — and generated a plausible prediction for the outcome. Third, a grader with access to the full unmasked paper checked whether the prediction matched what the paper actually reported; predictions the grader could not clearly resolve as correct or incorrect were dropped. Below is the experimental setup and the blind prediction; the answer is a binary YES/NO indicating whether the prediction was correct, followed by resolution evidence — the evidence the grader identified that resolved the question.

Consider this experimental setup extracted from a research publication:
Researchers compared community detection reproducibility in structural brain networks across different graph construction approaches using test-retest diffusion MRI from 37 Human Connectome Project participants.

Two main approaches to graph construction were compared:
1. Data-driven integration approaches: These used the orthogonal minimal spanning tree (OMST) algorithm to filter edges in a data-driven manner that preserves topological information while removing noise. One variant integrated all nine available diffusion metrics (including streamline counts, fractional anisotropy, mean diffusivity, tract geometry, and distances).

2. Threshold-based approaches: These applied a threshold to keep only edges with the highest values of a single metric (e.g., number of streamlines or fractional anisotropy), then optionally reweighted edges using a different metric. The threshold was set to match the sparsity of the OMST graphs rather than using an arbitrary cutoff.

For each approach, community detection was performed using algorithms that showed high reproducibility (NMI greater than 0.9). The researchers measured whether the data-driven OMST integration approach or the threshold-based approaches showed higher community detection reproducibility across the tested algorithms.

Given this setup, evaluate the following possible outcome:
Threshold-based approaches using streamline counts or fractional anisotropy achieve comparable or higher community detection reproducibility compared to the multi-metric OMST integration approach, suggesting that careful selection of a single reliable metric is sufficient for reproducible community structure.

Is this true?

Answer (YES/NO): NO